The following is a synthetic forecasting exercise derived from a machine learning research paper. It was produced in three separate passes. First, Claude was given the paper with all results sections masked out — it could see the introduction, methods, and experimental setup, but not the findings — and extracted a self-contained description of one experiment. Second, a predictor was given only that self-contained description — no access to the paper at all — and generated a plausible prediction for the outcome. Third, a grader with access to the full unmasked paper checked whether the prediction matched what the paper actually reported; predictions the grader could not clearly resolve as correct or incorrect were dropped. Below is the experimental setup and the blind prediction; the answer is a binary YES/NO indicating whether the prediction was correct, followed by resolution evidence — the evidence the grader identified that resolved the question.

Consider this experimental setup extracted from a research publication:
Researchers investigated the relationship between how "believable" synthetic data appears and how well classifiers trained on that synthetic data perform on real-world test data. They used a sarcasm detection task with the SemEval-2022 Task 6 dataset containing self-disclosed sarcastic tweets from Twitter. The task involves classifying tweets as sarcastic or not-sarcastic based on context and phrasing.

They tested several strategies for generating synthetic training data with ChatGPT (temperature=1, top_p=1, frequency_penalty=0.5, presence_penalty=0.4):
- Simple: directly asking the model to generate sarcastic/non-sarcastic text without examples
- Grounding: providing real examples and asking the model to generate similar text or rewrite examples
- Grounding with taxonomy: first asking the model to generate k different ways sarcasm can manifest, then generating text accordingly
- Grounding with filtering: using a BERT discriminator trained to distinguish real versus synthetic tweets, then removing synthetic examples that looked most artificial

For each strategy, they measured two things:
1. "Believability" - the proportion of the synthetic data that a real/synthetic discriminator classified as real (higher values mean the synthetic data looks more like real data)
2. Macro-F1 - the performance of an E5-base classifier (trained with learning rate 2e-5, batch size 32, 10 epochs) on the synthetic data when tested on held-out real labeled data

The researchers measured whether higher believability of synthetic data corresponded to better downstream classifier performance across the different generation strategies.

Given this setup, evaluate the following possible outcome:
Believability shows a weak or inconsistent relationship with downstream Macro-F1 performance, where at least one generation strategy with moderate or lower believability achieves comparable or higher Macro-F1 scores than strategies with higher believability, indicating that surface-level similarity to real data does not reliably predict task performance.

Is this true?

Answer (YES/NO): YES